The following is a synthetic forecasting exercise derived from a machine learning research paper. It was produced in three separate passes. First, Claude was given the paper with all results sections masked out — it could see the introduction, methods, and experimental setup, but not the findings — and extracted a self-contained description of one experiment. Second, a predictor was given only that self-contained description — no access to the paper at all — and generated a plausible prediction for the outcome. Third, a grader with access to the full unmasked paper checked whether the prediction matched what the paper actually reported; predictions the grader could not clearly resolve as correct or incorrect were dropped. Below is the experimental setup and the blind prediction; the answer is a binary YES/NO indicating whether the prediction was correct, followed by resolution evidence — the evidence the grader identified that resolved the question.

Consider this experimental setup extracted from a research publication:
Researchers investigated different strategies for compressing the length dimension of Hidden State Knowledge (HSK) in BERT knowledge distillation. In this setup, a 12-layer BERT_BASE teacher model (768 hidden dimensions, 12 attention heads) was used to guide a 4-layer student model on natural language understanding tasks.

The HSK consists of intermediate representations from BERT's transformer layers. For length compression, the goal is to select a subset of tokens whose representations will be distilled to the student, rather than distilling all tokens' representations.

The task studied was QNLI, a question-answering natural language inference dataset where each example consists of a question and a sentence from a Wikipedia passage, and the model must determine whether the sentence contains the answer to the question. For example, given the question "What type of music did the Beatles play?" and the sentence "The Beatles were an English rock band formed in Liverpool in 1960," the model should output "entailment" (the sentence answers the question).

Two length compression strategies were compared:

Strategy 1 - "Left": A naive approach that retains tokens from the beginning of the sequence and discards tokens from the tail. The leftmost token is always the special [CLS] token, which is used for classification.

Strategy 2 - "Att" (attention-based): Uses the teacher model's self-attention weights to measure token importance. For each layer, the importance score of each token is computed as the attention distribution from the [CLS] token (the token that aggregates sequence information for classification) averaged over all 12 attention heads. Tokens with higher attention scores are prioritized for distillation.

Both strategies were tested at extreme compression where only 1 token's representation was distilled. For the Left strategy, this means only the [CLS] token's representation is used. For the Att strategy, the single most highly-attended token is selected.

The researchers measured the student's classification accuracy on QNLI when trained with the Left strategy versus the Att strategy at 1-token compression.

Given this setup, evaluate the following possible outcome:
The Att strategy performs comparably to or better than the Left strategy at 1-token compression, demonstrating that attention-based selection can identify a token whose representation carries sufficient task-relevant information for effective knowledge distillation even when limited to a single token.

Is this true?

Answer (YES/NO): NO